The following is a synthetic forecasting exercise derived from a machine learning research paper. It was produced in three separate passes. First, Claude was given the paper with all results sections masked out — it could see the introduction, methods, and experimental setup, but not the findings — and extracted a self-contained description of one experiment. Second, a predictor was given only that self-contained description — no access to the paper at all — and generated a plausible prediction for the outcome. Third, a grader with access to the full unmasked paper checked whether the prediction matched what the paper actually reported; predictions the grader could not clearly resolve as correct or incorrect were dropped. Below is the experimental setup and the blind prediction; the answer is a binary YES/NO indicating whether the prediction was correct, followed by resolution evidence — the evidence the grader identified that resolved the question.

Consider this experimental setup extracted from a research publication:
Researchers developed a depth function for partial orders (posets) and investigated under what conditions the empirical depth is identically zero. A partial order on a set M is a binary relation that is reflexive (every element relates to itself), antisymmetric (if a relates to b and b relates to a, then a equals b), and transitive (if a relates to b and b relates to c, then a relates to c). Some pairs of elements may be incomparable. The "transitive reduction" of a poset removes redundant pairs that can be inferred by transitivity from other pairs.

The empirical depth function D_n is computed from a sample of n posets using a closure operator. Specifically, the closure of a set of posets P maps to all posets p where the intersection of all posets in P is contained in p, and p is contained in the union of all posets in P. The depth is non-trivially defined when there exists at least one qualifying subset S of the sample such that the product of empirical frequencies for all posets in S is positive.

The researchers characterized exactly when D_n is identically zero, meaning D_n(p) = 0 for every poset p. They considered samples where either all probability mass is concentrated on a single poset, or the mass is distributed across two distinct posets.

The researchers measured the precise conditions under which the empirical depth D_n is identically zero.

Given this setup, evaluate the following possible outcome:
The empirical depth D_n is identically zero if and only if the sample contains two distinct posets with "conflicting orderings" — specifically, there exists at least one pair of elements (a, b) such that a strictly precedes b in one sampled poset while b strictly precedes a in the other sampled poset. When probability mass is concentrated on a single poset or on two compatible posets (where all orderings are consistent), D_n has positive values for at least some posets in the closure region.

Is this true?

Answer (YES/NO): NO